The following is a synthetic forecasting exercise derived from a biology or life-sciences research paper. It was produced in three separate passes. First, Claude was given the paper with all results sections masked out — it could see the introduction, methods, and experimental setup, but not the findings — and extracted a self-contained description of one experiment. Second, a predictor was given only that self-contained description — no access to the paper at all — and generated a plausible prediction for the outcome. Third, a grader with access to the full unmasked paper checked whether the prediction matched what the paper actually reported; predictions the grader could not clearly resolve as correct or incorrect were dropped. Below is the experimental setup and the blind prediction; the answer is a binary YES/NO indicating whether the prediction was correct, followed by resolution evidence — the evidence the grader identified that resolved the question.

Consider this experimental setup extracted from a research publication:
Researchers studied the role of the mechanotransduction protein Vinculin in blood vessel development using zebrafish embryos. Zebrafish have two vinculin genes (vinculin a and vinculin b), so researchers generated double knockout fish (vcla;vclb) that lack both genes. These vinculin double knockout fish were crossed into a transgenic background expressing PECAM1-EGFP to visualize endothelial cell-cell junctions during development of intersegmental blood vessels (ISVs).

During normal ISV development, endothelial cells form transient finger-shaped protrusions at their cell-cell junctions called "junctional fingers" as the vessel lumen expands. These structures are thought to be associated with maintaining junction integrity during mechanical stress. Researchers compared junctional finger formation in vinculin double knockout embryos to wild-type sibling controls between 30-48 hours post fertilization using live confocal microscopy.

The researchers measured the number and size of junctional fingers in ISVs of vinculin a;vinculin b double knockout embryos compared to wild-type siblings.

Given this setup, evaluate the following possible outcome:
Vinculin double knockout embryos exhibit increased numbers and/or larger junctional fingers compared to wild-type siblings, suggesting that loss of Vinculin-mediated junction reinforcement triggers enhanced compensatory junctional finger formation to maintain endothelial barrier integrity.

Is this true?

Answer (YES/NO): NO